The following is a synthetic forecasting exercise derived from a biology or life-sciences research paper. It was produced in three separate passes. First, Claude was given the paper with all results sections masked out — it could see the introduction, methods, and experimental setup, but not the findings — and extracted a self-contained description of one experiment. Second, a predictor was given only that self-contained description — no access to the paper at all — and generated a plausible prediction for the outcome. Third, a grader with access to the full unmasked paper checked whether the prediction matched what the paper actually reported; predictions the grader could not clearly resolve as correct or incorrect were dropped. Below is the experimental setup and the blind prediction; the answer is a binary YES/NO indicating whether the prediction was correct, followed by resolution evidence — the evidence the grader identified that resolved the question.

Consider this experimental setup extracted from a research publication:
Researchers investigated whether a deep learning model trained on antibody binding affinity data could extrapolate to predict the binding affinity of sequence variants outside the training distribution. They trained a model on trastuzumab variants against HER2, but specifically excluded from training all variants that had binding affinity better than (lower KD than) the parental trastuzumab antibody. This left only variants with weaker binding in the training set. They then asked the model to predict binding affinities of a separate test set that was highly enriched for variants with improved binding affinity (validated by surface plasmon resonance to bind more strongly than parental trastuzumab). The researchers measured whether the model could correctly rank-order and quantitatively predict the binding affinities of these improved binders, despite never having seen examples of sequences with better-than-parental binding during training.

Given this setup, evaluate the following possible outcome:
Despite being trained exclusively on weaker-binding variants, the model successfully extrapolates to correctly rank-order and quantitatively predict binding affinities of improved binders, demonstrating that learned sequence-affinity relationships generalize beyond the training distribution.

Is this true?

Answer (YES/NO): NO